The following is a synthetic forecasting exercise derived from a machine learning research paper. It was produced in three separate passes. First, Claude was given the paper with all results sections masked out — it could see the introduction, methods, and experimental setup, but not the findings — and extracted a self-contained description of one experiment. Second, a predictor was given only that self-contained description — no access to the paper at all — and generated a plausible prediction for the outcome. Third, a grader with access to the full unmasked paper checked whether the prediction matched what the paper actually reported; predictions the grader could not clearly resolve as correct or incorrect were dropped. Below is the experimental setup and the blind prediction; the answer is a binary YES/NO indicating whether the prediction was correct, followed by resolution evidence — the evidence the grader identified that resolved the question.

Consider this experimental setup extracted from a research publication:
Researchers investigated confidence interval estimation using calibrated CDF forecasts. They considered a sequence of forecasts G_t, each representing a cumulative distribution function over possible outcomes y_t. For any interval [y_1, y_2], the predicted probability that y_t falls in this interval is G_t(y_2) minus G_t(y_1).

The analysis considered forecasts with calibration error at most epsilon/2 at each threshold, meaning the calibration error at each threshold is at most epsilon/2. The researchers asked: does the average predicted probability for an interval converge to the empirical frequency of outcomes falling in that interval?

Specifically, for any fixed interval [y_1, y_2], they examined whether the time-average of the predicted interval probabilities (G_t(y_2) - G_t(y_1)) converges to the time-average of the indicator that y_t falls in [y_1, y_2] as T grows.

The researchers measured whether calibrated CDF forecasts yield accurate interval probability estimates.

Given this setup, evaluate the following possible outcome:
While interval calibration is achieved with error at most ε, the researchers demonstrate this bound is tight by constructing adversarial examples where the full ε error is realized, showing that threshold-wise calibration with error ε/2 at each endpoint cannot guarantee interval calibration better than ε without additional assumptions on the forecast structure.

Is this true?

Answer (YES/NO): NO